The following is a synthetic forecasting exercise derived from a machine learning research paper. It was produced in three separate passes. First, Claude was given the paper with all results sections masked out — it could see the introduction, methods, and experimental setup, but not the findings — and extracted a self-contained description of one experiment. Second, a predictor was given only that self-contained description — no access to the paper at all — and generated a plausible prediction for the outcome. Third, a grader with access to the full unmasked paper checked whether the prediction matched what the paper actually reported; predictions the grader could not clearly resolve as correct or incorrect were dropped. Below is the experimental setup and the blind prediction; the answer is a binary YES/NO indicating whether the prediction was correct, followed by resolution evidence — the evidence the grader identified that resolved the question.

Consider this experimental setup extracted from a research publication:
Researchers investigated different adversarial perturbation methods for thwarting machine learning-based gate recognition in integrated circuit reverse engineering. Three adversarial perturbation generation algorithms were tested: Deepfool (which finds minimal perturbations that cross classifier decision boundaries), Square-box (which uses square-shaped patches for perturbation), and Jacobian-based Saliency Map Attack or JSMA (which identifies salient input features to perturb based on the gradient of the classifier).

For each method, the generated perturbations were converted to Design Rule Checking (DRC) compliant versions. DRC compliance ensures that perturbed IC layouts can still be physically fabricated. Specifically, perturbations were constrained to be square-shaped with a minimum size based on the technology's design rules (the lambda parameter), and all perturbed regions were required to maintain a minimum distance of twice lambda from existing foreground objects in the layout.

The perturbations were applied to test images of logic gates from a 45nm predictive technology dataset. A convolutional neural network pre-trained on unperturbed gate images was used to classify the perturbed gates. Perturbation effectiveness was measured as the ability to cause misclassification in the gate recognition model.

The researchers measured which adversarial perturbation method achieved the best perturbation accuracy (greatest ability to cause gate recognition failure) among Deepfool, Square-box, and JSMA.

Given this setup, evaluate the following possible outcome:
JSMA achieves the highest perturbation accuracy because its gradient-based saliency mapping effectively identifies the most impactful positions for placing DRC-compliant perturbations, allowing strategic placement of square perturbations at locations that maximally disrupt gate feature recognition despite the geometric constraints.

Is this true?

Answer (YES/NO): NO